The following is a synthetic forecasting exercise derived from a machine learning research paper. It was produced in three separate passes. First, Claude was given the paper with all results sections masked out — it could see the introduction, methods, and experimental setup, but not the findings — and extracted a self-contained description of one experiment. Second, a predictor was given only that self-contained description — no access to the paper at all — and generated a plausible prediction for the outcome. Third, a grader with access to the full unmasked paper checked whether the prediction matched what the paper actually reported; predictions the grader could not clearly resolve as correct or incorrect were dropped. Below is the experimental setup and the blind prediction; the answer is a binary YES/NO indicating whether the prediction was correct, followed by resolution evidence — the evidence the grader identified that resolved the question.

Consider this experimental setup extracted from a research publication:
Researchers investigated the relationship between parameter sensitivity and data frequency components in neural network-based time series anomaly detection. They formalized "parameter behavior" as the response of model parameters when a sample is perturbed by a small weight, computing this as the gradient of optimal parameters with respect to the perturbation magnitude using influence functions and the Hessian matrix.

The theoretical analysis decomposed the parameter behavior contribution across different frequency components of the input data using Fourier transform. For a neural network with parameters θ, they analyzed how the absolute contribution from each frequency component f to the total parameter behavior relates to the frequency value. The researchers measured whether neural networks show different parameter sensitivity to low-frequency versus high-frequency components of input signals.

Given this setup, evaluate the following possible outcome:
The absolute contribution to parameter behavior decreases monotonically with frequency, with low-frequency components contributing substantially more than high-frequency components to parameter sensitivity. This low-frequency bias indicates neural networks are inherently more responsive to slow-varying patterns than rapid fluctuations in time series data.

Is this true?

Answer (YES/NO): YES